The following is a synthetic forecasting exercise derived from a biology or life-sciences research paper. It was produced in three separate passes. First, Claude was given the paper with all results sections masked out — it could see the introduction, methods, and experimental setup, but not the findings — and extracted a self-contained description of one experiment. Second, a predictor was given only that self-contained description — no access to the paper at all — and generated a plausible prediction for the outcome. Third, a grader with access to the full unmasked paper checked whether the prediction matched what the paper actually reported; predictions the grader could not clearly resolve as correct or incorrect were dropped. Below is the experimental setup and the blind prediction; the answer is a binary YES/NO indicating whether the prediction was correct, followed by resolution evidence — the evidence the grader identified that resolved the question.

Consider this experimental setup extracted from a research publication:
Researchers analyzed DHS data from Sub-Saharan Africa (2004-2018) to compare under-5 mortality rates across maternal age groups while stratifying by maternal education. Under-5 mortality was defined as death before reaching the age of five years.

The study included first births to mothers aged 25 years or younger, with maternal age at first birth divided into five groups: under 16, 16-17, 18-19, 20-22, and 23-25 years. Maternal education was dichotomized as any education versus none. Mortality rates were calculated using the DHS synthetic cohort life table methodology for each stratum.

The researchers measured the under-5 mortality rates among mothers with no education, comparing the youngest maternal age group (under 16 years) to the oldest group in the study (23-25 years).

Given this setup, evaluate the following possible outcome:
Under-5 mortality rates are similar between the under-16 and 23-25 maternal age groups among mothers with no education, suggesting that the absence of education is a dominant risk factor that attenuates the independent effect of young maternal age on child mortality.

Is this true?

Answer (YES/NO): NO